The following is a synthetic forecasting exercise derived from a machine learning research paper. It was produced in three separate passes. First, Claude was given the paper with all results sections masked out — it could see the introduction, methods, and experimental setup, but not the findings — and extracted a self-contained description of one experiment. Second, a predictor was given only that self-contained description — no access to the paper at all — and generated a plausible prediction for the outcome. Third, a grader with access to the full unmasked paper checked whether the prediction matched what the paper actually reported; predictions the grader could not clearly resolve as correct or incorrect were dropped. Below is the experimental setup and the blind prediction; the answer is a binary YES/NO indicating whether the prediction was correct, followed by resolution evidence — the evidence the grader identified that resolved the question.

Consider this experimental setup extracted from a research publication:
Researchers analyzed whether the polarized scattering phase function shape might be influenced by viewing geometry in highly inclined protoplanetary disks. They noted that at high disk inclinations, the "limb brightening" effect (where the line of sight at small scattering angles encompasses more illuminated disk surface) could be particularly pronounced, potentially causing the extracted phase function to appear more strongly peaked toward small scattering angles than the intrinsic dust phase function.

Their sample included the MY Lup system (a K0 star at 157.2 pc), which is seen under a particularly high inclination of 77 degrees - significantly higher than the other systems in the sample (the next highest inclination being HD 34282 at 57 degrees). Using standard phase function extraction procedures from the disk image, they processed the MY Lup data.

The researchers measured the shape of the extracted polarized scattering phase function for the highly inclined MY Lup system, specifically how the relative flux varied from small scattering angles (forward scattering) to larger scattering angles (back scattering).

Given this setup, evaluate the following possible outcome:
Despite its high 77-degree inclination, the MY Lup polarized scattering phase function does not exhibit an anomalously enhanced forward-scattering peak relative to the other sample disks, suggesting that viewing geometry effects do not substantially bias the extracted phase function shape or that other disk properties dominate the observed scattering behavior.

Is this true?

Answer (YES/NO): NO